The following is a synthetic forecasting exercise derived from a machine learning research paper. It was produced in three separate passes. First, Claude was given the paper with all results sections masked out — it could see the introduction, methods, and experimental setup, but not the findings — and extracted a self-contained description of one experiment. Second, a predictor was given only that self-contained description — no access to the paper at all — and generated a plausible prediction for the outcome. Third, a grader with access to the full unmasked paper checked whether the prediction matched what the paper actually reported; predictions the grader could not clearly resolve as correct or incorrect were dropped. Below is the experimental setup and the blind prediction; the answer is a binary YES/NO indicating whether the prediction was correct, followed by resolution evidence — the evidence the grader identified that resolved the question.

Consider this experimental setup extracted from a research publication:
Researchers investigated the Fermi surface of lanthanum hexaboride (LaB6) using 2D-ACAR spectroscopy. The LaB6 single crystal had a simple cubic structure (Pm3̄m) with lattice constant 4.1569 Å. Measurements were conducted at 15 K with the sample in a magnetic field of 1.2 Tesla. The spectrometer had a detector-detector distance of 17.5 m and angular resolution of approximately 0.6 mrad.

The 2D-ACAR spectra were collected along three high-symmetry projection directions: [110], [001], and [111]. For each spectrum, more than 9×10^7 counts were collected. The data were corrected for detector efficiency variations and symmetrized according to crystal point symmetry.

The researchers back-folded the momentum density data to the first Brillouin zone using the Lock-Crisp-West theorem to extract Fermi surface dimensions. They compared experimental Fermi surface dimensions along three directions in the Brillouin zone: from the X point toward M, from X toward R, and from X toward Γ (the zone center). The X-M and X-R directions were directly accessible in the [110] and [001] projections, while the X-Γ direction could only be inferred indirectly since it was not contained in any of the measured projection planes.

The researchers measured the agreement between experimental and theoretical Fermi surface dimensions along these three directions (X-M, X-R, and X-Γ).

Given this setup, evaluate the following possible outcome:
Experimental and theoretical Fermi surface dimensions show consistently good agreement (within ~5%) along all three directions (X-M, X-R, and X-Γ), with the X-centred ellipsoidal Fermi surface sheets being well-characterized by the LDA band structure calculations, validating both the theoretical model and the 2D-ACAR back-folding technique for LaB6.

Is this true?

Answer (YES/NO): NO